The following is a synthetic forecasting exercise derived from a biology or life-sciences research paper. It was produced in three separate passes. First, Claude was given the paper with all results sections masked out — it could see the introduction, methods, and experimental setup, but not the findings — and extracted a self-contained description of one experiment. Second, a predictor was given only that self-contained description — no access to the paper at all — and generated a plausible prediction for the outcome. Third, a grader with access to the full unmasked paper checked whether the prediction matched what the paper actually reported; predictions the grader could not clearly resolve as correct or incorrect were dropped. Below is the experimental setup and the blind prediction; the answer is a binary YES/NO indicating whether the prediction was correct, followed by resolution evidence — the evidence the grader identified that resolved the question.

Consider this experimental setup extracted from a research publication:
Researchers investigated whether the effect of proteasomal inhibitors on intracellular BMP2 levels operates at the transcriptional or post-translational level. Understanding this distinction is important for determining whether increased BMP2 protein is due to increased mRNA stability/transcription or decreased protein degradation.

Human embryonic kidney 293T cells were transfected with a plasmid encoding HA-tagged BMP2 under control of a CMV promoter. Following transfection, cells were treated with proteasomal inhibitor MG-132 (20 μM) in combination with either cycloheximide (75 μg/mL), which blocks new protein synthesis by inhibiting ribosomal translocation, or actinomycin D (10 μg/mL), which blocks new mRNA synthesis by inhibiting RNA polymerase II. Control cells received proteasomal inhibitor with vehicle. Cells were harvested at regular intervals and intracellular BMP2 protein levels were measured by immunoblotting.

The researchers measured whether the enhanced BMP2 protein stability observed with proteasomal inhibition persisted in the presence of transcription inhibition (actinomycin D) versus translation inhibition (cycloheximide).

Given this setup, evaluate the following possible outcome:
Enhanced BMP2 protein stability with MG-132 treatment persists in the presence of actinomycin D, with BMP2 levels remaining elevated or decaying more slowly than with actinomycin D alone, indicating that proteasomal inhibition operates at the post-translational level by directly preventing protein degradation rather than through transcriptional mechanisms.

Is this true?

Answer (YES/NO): YES